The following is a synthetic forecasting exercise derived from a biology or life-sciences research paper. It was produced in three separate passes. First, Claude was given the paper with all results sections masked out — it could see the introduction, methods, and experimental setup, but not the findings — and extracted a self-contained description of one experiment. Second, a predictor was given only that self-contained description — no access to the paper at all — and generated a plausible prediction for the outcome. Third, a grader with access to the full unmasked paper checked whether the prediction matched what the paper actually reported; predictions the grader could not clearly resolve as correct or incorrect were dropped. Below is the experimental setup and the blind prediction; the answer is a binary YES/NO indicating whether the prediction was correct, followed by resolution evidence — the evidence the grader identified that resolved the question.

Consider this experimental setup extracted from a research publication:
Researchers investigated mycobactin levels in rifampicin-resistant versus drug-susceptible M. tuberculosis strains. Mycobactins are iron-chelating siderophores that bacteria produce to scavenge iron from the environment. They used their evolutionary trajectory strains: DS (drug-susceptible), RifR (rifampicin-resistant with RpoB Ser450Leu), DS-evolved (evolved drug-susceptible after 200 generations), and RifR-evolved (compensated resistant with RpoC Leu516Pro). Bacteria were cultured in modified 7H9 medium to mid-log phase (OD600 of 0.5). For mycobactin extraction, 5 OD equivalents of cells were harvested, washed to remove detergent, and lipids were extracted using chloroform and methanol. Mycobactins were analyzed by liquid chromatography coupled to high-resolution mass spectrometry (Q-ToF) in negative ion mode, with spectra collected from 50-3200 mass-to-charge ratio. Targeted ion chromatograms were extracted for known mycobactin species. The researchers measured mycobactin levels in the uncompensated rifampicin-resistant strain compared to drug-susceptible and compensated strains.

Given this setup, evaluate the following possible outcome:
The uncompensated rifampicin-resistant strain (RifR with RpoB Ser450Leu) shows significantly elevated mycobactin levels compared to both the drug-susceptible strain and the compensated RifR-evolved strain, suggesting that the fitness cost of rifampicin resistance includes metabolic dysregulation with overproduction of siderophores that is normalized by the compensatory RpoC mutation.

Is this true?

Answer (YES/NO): NO